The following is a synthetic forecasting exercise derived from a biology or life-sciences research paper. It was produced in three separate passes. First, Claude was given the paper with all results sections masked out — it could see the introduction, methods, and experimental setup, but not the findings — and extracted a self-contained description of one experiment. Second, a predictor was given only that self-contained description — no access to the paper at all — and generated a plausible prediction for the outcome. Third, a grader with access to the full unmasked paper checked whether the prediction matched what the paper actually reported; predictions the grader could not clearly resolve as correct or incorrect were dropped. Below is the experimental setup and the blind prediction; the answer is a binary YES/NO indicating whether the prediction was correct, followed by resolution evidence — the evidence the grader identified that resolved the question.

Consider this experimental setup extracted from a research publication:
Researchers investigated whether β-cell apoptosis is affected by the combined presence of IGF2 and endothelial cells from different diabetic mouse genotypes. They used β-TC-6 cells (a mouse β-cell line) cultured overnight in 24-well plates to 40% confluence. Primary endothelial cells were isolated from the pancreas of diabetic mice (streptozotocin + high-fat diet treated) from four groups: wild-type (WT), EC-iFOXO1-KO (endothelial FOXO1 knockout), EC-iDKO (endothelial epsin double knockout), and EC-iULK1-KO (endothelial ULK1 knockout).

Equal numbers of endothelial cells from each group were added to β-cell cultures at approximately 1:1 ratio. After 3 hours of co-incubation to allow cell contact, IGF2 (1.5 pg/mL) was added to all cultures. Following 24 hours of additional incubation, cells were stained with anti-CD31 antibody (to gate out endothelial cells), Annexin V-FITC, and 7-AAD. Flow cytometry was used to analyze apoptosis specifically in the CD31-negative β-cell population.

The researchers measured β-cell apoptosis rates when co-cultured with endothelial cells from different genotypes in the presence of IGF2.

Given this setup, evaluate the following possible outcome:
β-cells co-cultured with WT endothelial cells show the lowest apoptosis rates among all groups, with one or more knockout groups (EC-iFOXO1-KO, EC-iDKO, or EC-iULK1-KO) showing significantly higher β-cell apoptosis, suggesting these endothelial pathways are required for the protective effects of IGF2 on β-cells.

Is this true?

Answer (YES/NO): NO